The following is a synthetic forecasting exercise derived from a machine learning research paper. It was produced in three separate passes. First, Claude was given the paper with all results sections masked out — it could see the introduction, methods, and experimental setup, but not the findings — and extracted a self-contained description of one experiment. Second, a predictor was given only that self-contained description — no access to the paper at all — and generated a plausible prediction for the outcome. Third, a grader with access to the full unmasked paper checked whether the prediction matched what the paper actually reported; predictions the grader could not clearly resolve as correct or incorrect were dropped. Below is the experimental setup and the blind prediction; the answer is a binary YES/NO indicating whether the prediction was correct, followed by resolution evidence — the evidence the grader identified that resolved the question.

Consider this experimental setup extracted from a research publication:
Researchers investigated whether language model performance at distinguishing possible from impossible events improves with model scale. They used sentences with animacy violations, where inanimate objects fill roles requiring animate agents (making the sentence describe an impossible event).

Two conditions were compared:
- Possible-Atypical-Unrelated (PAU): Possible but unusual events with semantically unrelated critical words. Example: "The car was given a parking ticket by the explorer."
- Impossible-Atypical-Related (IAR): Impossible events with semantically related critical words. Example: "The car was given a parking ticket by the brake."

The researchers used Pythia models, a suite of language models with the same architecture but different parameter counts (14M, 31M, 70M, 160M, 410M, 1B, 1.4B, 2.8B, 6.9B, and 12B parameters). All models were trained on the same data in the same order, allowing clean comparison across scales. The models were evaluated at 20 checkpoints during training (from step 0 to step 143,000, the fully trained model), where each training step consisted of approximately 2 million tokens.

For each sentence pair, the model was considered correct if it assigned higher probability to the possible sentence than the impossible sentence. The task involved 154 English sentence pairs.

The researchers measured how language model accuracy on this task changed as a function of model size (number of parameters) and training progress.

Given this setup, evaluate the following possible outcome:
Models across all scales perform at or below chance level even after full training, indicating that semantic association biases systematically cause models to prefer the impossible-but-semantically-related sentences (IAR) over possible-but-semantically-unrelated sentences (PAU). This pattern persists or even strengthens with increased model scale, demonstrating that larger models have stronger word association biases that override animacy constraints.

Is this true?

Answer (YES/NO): YES